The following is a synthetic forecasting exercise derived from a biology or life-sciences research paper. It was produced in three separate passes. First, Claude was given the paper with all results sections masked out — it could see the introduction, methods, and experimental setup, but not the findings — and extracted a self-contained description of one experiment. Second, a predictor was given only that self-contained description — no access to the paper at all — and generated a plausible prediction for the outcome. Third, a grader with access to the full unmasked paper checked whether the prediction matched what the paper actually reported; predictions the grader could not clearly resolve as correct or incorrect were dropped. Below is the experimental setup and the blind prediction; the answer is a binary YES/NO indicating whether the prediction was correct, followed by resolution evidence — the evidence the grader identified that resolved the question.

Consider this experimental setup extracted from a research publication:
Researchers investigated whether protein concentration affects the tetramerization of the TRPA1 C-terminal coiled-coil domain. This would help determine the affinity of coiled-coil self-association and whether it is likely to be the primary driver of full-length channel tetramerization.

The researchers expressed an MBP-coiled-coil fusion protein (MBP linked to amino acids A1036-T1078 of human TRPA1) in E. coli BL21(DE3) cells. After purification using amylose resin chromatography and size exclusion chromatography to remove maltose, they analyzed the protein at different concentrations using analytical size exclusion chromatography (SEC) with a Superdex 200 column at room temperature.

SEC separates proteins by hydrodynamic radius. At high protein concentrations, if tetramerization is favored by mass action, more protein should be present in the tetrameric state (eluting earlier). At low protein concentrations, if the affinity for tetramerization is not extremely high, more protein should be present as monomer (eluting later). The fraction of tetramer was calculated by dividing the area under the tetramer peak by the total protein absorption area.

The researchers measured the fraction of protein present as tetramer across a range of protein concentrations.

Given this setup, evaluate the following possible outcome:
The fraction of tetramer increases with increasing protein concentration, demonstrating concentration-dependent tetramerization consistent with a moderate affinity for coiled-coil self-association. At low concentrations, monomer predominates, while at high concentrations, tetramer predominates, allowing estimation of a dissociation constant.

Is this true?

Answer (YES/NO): YES